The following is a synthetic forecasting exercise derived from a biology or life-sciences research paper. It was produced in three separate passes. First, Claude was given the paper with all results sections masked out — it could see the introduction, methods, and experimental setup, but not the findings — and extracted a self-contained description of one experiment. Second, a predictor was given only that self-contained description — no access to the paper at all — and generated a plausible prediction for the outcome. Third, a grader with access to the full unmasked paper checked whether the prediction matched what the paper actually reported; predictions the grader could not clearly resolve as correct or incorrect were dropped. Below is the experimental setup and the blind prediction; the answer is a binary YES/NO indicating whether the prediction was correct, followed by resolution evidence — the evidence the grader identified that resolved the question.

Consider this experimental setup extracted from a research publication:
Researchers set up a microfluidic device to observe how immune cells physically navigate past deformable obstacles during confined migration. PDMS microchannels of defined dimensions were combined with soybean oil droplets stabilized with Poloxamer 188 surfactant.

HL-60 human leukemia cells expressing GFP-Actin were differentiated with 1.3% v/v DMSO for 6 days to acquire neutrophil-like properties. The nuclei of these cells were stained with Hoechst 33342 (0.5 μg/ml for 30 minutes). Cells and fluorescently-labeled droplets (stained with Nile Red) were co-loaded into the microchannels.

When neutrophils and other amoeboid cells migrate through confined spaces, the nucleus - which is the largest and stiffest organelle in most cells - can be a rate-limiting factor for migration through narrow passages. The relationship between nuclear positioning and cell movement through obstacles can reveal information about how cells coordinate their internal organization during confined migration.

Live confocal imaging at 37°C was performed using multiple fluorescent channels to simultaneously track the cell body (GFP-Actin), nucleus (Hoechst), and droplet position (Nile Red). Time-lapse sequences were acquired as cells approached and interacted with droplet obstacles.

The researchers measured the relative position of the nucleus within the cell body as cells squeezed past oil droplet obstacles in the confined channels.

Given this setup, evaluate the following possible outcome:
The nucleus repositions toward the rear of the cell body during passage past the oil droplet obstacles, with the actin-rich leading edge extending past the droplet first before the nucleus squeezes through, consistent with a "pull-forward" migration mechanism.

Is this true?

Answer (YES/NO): YES